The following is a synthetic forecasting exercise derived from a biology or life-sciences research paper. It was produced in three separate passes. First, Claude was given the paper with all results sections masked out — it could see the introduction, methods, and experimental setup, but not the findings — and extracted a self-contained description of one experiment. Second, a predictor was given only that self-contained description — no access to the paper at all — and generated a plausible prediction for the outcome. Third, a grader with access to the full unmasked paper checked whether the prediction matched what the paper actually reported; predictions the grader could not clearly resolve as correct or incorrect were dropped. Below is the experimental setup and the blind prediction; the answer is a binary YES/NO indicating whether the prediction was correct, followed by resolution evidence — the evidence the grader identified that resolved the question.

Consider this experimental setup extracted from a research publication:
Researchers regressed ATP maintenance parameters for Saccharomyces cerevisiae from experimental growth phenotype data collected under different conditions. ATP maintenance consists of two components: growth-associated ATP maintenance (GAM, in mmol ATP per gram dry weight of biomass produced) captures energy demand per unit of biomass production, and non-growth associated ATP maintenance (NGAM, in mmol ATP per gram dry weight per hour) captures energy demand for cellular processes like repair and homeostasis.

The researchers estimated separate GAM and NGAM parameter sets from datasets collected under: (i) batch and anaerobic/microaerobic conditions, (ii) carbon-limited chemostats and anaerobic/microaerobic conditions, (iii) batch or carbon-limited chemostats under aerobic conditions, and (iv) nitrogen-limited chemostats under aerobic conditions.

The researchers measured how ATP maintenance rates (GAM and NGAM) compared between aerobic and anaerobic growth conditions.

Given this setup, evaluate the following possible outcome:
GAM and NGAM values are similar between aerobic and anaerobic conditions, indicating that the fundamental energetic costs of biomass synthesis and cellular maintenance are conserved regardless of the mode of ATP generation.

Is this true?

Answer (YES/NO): NO